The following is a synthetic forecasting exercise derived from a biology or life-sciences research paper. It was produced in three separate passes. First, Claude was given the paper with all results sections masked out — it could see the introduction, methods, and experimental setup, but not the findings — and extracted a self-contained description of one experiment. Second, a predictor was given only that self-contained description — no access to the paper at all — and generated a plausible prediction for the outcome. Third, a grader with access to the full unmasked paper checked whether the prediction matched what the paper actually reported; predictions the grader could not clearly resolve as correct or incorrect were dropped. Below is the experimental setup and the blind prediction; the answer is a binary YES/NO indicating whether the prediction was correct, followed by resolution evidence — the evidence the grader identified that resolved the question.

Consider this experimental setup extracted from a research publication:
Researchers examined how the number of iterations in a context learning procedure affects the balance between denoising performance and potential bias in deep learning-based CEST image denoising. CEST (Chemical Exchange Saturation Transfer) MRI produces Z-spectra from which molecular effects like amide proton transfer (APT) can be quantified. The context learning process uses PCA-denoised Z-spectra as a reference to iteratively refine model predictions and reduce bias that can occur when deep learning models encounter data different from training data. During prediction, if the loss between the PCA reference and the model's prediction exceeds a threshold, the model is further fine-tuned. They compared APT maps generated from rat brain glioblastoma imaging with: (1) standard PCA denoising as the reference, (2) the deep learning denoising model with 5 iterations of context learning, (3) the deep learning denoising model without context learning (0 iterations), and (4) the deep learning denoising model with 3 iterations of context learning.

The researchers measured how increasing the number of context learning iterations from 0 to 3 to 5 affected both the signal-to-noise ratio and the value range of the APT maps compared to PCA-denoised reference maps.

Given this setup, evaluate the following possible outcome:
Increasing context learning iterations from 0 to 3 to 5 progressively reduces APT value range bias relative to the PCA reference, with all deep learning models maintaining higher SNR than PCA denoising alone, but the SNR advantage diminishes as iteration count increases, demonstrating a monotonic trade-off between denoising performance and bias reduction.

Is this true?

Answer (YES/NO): NO